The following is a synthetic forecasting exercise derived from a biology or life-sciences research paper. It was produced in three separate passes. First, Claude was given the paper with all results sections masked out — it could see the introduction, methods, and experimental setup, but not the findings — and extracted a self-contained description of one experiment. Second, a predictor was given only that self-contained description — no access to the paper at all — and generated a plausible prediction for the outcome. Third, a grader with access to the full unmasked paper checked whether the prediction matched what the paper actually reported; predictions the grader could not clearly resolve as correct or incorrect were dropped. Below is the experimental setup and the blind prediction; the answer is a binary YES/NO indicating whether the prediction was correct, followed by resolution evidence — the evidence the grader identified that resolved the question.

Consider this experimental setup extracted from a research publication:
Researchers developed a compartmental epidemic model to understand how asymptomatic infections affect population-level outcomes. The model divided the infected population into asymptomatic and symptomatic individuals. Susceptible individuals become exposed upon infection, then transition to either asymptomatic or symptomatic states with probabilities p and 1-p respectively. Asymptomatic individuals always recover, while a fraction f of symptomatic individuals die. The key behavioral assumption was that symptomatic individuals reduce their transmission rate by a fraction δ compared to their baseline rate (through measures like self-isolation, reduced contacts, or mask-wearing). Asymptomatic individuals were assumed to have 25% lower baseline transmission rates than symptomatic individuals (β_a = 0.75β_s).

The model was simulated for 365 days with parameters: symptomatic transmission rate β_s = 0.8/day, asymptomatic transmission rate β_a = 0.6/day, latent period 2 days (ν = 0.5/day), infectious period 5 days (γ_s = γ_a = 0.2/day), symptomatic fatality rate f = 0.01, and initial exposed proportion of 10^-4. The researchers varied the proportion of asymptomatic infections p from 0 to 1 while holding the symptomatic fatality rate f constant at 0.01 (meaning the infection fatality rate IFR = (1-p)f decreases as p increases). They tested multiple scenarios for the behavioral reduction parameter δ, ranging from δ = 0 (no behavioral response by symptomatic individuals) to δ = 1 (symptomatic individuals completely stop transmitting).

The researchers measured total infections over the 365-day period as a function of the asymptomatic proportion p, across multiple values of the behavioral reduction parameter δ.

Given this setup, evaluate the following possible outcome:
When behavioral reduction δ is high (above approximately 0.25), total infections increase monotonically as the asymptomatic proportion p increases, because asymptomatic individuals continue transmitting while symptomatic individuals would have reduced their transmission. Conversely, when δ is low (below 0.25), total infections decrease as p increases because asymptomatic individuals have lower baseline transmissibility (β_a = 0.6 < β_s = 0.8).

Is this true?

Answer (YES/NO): YES